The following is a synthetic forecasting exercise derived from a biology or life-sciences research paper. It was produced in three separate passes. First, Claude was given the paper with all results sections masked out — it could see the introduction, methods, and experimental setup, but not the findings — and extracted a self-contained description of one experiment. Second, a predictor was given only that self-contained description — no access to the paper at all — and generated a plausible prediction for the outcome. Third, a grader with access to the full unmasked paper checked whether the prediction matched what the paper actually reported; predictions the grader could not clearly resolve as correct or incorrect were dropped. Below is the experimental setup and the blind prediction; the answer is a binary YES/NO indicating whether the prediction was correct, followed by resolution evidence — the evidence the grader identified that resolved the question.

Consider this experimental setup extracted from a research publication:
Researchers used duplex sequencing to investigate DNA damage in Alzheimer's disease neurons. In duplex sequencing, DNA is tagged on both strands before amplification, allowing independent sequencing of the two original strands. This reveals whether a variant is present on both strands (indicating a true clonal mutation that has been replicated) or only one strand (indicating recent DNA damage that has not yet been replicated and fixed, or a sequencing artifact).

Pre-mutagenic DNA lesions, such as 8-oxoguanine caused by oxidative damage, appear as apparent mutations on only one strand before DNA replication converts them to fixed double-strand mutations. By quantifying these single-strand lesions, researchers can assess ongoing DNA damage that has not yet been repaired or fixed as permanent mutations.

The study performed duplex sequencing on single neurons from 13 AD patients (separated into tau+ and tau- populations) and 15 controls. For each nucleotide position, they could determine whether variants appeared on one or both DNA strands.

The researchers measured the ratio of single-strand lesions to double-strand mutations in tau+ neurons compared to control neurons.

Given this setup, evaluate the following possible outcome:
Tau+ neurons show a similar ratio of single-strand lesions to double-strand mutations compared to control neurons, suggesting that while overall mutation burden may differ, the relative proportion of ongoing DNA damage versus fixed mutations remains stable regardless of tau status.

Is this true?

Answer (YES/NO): NO